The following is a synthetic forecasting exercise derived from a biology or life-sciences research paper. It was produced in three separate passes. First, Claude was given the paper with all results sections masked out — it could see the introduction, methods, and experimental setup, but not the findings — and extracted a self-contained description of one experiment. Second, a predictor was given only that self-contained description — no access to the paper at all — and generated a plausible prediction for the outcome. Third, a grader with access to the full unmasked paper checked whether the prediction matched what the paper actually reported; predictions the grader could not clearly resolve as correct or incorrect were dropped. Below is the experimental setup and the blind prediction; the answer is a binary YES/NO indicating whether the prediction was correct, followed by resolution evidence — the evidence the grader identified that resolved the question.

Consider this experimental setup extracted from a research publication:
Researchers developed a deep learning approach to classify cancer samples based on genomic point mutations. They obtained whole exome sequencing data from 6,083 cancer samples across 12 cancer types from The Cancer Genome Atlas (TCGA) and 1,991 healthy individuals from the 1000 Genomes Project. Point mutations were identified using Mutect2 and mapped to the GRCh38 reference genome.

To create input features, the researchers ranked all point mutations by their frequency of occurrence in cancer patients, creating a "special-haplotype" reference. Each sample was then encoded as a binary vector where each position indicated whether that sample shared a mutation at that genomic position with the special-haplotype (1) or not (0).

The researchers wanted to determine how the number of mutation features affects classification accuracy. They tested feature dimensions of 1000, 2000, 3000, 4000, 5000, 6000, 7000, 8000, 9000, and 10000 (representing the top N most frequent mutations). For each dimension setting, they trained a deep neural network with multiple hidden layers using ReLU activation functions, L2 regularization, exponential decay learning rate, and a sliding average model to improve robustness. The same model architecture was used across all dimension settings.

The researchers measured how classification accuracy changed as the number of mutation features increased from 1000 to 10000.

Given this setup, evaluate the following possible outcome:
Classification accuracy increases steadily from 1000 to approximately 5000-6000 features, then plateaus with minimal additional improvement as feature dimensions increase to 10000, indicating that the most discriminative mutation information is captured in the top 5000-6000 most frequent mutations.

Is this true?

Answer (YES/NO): NO